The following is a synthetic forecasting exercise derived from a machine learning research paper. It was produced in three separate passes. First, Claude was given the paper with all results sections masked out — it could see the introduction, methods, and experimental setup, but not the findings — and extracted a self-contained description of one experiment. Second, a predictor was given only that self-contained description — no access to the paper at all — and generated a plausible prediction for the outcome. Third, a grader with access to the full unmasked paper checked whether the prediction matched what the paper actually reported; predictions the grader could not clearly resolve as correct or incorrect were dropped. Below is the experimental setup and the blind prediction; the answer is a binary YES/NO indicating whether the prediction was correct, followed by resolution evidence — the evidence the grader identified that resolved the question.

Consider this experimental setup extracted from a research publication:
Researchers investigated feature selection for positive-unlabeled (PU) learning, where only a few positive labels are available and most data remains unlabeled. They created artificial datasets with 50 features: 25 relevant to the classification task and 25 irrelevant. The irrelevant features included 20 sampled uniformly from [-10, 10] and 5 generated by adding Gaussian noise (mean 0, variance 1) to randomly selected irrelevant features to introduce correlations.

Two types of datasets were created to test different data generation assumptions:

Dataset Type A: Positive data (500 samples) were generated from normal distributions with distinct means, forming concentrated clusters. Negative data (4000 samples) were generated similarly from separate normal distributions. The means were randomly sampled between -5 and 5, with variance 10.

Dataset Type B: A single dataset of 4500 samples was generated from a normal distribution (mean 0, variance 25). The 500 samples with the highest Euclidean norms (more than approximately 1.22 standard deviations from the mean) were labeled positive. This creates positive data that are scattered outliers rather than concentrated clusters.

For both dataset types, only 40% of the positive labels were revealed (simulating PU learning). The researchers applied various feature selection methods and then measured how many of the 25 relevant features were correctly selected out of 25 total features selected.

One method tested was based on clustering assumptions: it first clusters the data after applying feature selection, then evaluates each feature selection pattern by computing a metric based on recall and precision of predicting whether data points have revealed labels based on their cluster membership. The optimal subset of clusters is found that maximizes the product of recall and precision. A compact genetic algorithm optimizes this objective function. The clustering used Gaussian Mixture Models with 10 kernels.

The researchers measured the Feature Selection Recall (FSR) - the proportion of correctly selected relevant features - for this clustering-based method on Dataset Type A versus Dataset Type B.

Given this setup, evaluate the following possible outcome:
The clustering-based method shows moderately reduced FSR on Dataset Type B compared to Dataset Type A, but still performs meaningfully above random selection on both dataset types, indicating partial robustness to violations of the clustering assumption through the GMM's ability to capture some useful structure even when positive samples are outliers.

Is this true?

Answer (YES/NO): NO